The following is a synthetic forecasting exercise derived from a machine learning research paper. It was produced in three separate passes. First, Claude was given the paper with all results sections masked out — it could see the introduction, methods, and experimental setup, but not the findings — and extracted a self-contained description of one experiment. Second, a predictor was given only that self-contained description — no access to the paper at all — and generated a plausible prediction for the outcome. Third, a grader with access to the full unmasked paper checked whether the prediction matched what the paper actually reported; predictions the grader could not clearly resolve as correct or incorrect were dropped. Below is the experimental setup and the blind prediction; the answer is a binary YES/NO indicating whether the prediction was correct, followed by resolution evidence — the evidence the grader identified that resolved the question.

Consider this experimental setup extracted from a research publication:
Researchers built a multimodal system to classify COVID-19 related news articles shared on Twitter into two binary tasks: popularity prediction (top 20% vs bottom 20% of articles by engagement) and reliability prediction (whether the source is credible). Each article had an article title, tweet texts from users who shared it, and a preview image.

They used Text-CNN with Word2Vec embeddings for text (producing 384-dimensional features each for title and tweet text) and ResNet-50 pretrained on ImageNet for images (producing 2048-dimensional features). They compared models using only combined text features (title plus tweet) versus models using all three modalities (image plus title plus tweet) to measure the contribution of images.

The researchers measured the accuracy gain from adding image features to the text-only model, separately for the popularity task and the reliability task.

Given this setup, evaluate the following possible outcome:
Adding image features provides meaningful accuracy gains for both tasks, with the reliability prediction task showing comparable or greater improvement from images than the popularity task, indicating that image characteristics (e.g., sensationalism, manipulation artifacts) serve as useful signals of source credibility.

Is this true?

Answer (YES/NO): NO